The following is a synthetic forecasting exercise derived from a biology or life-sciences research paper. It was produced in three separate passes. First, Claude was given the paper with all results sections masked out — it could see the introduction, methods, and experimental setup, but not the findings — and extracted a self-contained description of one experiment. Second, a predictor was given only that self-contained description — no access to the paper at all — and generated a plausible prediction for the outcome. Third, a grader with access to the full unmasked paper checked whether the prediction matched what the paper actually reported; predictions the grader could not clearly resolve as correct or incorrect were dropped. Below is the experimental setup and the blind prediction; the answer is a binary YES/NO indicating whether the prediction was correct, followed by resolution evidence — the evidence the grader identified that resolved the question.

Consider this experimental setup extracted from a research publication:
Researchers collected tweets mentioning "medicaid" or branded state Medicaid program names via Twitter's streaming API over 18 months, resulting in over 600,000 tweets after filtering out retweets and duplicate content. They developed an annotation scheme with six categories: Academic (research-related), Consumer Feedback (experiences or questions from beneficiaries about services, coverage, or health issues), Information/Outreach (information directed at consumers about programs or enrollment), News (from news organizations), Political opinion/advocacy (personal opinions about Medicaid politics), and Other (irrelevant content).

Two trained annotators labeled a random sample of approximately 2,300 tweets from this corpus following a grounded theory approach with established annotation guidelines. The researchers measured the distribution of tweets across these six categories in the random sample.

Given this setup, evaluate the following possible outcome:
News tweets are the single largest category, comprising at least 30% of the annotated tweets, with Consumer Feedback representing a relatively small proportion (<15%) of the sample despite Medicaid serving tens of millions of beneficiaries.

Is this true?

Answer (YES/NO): NO